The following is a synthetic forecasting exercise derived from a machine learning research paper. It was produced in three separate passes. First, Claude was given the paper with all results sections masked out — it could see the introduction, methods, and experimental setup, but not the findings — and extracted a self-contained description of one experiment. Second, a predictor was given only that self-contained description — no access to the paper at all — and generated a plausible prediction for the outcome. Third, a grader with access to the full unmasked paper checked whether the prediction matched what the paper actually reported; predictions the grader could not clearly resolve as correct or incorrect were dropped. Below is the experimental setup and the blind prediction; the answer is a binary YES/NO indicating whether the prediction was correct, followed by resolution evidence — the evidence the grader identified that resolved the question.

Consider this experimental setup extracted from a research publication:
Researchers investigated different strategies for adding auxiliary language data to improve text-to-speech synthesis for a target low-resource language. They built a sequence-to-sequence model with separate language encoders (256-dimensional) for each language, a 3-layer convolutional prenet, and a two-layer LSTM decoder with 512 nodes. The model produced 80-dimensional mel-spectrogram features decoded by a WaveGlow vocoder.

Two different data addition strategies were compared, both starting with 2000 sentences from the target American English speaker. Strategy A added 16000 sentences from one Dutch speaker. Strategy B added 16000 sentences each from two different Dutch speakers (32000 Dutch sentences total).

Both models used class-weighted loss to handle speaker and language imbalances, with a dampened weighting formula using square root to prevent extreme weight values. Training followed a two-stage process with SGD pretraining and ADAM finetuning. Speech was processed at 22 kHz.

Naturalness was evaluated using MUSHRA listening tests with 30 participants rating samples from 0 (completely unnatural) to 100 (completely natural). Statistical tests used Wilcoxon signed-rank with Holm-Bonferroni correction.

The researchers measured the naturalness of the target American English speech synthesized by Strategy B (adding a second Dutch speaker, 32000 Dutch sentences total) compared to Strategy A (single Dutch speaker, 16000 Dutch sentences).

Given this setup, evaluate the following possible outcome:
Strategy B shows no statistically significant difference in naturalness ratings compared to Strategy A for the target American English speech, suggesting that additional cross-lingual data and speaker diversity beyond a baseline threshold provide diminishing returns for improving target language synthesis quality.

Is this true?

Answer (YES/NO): YES